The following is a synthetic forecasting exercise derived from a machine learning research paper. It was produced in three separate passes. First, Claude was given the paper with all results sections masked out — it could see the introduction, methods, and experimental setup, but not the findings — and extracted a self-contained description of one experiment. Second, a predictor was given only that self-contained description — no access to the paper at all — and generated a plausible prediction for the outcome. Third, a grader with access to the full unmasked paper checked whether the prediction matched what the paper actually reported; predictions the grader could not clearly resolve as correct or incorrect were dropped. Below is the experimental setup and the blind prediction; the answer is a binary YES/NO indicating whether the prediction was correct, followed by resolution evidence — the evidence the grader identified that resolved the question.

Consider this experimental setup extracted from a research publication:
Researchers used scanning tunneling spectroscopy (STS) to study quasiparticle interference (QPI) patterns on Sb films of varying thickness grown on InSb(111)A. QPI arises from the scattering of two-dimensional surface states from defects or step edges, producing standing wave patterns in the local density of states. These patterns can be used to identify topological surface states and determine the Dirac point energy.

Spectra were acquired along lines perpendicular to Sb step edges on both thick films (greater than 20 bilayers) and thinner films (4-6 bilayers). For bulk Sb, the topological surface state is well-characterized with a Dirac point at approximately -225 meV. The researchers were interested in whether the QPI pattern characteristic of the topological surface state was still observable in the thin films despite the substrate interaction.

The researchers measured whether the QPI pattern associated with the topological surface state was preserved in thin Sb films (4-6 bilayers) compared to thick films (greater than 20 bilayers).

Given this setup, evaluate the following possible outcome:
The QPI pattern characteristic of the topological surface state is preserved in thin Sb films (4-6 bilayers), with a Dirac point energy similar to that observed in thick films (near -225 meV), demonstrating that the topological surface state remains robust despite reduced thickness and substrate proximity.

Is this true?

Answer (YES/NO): NO